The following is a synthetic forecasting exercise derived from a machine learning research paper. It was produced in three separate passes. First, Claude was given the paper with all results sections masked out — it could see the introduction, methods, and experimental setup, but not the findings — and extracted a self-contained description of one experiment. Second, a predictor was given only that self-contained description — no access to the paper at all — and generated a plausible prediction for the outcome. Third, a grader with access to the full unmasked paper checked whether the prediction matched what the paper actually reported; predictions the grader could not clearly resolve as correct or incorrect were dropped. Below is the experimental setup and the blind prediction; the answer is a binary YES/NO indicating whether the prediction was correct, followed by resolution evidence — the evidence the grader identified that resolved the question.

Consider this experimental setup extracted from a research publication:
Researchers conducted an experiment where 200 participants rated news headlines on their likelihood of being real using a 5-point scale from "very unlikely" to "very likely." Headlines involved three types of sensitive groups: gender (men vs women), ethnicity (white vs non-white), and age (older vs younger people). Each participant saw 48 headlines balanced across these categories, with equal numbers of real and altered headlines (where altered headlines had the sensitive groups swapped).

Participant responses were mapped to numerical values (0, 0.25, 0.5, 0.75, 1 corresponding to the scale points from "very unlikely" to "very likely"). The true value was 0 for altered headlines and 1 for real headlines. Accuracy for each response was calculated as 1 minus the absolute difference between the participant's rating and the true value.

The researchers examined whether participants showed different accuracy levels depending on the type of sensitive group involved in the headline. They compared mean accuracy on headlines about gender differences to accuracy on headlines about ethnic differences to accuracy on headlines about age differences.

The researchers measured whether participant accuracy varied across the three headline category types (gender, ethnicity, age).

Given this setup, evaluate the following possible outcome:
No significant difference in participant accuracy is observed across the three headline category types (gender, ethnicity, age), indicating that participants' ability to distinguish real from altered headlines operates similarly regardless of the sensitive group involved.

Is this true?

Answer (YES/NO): NO